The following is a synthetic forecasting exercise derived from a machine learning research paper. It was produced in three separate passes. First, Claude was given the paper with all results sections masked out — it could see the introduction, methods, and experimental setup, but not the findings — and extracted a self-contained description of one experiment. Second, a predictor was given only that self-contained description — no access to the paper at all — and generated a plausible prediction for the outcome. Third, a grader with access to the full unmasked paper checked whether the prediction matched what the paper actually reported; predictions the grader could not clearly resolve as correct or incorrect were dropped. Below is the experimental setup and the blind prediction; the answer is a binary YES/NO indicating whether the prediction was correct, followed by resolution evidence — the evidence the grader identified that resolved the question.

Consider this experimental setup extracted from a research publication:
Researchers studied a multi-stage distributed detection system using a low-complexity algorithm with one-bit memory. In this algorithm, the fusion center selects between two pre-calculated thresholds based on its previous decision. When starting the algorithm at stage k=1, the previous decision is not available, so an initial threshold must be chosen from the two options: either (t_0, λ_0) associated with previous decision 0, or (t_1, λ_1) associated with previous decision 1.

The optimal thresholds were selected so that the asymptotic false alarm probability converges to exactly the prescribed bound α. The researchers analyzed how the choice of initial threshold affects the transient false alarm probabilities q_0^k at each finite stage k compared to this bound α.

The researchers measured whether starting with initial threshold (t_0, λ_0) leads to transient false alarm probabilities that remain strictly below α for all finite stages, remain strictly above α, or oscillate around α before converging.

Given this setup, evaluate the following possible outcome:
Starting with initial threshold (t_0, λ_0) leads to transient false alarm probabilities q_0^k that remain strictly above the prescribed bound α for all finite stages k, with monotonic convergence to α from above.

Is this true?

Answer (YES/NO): NO